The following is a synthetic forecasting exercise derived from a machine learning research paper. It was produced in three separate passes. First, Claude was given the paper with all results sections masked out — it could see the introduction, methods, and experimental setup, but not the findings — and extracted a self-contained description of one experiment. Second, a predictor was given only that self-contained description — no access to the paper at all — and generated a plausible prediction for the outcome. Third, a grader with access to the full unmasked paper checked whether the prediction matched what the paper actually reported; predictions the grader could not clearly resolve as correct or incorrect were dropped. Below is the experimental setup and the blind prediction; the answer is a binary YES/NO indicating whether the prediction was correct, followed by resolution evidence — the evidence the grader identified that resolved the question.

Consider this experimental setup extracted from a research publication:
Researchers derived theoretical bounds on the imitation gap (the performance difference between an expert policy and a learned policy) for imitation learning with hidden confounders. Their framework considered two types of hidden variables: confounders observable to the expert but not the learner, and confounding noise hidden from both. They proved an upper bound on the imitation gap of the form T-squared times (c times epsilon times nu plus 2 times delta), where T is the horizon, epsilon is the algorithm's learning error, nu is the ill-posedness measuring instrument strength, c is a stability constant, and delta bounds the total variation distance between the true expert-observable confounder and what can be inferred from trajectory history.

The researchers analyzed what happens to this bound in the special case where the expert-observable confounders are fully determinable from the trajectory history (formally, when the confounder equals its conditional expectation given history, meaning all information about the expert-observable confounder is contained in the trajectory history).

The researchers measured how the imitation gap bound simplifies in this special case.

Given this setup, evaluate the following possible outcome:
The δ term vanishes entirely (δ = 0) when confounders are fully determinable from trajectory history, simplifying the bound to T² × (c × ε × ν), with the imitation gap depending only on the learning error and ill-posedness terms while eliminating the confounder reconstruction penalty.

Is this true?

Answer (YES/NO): YES